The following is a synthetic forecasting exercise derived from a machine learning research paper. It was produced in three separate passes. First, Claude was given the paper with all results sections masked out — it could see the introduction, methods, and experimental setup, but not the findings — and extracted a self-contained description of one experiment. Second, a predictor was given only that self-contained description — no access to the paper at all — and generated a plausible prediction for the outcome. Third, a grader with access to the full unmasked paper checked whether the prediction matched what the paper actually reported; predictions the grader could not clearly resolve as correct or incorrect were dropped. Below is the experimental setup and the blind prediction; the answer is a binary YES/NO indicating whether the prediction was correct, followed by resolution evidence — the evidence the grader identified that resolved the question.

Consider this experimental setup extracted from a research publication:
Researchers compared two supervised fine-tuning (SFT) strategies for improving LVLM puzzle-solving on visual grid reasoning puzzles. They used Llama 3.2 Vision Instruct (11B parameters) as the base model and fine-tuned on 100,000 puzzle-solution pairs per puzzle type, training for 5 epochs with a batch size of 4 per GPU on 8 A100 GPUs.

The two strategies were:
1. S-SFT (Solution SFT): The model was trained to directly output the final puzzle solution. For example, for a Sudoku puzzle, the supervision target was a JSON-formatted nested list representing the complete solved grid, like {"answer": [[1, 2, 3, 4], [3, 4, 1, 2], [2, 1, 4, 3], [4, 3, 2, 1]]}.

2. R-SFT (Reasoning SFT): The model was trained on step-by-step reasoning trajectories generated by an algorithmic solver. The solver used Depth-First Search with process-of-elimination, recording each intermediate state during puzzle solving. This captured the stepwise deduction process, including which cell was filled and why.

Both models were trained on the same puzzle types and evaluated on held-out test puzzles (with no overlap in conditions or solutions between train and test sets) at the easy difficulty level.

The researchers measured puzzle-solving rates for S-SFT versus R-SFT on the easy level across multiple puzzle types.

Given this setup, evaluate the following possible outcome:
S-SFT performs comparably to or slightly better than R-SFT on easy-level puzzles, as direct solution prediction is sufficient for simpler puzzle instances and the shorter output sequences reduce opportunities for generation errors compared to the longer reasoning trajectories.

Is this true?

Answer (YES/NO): YES